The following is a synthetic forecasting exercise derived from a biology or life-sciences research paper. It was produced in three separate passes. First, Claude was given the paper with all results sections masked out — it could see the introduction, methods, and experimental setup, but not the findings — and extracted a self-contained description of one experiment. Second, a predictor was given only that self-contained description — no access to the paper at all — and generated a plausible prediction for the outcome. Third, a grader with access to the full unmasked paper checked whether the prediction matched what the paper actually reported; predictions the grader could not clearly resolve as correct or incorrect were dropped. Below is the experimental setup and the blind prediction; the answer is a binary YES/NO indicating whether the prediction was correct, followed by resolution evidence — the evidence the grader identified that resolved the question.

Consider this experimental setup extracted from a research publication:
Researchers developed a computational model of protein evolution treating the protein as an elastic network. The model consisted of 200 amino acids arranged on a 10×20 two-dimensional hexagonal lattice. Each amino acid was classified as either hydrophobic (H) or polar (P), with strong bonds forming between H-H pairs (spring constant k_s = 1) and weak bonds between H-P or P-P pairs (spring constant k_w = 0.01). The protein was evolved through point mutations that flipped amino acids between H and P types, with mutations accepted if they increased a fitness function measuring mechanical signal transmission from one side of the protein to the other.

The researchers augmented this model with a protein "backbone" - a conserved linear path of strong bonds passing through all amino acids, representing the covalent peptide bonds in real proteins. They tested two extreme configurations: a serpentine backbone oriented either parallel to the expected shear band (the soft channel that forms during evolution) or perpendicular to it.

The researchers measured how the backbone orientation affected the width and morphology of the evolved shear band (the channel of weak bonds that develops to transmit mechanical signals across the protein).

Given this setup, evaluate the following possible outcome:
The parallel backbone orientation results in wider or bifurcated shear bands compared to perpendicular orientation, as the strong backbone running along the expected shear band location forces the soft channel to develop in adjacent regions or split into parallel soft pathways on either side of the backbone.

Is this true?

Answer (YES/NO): NO